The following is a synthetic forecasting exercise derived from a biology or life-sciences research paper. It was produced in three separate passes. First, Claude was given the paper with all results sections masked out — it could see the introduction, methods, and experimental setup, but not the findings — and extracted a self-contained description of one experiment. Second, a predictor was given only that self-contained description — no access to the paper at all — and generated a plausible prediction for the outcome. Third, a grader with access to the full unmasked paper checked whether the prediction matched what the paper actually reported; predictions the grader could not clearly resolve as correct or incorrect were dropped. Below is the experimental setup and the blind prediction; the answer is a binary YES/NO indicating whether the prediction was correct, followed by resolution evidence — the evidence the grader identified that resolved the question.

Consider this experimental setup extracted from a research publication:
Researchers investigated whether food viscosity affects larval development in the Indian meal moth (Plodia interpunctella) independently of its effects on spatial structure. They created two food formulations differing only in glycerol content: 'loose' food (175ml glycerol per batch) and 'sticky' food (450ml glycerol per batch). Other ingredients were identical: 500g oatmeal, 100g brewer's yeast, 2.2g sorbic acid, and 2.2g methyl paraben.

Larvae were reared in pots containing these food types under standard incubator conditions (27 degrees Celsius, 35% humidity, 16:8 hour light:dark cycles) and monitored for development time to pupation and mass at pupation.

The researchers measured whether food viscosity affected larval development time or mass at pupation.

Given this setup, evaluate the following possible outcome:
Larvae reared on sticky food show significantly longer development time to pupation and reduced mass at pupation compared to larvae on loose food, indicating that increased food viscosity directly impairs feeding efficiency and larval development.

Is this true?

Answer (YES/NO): NO